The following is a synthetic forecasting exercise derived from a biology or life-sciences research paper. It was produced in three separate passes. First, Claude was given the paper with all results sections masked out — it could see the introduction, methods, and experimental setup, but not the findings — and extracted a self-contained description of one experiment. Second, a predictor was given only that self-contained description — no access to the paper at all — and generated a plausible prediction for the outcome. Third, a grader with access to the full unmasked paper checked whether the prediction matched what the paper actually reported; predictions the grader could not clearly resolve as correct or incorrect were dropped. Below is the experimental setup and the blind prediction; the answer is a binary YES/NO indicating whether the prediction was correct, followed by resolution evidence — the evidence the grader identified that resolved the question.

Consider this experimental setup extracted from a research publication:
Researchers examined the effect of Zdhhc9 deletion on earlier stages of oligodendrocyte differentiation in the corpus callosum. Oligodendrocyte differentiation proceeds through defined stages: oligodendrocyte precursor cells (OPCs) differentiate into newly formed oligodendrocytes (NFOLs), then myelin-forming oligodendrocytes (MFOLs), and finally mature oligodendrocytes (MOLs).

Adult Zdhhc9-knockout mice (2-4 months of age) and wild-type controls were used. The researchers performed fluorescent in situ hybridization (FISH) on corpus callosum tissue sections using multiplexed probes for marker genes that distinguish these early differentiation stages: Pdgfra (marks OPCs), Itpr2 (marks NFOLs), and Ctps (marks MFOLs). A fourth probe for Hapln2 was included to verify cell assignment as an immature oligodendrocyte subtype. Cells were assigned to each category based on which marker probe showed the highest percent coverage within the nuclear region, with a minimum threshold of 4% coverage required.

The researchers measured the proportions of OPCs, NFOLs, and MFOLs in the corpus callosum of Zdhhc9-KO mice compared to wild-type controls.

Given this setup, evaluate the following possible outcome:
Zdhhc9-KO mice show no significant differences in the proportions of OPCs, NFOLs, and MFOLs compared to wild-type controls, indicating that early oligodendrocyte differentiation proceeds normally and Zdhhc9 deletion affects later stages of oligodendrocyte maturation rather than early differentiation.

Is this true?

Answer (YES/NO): NO